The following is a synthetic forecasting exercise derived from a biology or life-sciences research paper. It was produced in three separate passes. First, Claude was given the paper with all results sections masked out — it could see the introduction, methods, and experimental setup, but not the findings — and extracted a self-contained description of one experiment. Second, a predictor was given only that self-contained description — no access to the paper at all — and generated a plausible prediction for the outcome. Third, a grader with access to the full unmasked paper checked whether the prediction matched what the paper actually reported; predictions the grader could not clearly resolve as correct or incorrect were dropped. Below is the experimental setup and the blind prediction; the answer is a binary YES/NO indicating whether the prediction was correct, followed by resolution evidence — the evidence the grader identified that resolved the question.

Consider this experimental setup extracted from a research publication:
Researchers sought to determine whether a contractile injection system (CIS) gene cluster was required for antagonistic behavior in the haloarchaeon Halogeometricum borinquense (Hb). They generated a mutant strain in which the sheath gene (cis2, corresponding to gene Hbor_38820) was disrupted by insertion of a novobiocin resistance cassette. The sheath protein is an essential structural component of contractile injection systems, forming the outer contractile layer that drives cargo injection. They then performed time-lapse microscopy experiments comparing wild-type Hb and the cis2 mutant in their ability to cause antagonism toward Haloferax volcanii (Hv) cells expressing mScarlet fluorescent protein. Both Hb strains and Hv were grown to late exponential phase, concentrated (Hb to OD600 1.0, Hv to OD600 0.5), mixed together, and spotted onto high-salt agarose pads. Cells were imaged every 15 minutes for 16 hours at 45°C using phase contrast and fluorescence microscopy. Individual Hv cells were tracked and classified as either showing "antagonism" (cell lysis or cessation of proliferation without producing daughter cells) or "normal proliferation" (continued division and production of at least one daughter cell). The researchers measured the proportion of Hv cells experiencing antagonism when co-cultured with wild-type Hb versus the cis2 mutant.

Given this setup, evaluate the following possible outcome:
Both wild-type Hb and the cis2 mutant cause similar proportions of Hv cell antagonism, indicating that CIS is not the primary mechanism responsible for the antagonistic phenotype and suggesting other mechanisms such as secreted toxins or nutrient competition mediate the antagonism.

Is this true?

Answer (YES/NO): NO